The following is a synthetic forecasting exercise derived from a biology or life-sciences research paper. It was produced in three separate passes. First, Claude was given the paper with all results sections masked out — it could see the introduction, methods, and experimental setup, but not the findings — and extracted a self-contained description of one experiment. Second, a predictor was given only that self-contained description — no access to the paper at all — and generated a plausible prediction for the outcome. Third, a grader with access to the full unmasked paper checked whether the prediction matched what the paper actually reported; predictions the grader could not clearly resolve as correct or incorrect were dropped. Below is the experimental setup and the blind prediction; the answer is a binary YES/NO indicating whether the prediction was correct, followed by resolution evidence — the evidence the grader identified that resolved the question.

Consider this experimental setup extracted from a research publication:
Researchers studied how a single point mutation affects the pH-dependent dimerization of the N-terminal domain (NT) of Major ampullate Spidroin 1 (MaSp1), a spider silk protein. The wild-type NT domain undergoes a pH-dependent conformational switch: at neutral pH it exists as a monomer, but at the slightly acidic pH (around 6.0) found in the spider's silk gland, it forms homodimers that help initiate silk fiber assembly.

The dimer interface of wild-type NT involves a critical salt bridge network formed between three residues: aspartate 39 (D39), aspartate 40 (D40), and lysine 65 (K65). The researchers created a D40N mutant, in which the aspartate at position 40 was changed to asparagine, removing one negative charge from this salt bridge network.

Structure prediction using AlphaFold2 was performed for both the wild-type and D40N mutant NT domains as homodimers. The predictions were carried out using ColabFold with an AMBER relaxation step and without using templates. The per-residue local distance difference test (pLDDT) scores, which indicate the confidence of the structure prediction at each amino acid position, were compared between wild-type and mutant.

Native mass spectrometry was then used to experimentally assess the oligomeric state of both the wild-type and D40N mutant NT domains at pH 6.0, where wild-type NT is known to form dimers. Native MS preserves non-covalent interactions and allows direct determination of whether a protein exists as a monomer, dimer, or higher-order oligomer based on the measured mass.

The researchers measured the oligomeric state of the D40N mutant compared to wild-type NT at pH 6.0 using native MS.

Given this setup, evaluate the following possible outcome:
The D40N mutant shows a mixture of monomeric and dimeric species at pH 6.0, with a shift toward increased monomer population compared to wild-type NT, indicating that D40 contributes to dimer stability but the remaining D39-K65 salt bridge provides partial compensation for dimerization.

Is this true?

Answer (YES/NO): NO